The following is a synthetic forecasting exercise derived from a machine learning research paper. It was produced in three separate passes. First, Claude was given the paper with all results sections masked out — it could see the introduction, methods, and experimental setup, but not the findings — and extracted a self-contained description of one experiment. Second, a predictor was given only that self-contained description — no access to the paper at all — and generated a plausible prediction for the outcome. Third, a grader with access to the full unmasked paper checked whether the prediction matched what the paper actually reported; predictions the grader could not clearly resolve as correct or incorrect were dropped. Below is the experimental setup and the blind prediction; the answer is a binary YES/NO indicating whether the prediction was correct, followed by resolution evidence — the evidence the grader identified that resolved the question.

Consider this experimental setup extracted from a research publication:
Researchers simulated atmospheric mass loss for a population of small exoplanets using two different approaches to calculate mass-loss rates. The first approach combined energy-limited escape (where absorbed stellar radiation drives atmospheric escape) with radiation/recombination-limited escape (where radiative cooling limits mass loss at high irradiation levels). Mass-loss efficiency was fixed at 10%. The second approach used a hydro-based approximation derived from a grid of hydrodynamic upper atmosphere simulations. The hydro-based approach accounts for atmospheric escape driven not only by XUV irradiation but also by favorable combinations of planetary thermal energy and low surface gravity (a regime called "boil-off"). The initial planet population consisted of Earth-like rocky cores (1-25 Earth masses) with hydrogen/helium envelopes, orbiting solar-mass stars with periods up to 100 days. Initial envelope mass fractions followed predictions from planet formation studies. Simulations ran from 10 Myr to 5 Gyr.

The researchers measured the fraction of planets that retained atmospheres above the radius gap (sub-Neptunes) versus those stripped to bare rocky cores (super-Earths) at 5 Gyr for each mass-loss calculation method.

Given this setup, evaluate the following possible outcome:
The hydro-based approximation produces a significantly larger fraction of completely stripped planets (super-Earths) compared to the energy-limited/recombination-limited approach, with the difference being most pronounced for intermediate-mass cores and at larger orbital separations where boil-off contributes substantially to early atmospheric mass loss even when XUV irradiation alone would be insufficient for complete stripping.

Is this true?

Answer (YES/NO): NO